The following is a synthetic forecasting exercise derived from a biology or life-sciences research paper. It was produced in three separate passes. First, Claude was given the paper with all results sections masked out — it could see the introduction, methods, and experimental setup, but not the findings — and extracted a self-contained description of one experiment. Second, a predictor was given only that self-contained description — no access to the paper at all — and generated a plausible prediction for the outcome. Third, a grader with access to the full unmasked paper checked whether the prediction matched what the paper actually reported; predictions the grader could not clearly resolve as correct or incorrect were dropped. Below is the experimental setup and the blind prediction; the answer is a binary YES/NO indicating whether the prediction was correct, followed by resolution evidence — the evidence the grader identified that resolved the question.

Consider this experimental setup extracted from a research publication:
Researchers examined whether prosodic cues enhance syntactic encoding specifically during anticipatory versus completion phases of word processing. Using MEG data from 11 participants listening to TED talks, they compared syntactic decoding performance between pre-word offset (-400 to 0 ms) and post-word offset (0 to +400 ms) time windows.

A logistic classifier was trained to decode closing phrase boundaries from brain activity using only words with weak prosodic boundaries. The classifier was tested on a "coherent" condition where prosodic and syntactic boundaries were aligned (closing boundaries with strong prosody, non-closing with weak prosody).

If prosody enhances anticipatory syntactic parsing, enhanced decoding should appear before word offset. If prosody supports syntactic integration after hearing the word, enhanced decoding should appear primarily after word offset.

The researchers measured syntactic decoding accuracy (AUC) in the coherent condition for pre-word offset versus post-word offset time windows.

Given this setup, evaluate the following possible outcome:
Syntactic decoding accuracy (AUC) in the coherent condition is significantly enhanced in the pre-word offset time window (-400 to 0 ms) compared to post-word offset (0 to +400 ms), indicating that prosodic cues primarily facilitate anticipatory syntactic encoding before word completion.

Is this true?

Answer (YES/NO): NO